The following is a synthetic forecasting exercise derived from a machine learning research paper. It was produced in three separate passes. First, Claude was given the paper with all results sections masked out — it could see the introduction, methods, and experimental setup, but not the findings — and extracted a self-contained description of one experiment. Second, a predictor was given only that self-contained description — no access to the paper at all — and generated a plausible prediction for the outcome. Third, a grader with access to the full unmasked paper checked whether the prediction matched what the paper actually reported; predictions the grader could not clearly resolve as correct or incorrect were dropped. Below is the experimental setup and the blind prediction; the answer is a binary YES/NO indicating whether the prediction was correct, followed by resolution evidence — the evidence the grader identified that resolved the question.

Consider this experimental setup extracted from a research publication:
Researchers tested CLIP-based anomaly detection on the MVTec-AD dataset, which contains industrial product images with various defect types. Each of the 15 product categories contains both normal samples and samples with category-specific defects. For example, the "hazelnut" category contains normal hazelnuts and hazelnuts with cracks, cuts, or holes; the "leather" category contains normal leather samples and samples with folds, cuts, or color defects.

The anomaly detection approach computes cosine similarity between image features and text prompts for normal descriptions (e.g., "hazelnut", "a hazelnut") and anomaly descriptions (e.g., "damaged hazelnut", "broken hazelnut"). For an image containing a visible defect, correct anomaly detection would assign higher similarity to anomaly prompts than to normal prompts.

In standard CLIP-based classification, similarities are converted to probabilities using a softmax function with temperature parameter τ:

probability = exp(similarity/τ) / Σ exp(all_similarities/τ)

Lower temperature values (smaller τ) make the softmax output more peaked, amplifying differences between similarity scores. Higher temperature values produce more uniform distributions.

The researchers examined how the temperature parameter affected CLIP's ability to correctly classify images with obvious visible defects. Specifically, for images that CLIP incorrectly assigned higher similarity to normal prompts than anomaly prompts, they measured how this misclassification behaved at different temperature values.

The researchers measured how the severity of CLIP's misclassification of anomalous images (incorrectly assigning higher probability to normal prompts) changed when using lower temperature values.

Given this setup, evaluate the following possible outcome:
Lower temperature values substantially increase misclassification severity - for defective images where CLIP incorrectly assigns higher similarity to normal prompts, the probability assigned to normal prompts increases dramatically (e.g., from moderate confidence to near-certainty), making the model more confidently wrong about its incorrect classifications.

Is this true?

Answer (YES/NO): YES